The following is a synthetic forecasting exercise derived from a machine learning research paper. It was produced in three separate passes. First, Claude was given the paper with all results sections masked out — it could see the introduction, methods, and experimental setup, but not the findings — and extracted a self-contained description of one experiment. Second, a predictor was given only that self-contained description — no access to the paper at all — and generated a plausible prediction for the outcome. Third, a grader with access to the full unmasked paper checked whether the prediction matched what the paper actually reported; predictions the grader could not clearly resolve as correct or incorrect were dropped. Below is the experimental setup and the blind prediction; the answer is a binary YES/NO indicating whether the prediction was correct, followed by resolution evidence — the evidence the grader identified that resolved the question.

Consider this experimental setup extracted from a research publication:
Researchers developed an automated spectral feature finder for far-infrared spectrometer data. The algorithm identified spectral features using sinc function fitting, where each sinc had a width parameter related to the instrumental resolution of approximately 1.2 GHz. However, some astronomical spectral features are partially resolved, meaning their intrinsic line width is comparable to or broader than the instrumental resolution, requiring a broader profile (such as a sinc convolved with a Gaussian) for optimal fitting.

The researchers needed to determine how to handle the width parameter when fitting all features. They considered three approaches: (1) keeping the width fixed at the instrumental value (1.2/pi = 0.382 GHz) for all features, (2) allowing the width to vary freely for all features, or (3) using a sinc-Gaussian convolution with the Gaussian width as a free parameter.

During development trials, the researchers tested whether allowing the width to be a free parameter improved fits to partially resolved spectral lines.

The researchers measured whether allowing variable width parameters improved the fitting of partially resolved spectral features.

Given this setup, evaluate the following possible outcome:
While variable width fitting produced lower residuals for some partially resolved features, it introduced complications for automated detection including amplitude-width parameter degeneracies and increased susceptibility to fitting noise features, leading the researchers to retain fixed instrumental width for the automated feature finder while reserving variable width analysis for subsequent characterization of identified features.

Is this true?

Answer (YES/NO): NO